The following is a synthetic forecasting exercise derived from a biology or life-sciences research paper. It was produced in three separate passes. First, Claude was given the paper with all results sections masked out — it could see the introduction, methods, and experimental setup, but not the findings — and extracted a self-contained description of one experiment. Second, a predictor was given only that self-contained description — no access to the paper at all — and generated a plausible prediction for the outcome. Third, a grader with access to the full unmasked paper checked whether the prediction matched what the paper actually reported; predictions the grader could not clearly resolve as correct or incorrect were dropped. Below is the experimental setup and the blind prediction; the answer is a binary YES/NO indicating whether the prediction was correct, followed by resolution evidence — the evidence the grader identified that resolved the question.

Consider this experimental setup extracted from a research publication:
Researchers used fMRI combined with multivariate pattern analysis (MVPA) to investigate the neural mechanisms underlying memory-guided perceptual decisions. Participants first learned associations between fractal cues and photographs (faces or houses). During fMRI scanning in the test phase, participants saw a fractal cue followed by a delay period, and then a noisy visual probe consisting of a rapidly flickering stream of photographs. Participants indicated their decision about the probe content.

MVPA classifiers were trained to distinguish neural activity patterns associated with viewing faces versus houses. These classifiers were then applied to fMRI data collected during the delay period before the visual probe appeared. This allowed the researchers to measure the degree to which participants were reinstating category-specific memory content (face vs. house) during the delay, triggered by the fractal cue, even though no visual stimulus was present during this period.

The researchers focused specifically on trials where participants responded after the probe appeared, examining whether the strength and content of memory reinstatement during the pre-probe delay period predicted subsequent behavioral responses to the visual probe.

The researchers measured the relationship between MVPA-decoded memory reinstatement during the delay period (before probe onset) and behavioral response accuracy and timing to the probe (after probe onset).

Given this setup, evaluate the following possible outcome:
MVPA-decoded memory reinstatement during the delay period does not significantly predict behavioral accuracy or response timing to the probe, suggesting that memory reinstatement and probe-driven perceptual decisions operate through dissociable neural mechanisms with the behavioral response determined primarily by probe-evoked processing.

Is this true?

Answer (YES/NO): NO